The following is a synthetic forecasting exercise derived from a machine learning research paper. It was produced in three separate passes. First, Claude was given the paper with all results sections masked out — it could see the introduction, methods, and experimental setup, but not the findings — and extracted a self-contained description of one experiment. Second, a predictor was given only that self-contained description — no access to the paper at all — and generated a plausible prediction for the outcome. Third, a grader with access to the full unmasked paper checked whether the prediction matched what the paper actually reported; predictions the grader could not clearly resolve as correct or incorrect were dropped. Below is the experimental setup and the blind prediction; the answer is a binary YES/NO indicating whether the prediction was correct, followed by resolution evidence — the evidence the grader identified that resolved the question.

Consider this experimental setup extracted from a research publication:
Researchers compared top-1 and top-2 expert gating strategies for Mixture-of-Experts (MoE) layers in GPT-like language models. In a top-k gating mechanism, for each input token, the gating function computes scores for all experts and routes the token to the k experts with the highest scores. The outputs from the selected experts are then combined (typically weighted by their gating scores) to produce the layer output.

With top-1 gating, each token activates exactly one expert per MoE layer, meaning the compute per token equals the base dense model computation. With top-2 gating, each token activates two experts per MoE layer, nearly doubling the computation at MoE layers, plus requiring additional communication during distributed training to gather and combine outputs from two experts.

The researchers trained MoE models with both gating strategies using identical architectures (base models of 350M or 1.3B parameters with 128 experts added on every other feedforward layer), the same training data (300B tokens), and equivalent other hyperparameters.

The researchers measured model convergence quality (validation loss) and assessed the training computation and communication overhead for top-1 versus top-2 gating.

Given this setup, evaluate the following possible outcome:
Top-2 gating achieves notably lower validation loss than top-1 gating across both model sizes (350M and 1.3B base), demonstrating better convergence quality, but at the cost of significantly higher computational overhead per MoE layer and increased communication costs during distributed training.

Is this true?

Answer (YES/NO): NO